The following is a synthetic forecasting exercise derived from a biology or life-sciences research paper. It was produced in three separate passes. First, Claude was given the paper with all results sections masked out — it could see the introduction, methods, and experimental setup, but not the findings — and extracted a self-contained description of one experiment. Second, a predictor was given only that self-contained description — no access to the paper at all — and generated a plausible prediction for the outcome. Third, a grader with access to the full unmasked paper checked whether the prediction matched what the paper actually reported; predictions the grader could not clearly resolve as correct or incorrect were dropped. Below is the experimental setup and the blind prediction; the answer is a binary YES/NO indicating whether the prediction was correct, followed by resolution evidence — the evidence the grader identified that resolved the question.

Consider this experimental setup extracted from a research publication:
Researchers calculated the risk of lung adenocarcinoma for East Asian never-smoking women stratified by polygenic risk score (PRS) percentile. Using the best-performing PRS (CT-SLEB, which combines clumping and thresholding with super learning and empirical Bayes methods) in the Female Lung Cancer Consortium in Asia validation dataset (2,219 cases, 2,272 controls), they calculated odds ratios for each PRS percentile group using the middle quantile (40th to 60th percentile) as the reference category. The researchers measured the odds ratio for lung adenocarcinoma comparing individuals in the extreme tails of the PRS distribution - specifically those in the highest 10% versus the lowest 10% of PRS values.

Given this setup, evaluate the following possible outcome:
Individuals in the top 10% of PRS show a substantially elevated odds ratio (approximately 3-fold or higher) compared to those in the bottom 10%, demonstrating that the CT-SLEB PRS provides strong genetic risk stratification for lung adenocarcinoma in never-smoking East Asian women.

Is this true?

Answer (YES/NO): YES